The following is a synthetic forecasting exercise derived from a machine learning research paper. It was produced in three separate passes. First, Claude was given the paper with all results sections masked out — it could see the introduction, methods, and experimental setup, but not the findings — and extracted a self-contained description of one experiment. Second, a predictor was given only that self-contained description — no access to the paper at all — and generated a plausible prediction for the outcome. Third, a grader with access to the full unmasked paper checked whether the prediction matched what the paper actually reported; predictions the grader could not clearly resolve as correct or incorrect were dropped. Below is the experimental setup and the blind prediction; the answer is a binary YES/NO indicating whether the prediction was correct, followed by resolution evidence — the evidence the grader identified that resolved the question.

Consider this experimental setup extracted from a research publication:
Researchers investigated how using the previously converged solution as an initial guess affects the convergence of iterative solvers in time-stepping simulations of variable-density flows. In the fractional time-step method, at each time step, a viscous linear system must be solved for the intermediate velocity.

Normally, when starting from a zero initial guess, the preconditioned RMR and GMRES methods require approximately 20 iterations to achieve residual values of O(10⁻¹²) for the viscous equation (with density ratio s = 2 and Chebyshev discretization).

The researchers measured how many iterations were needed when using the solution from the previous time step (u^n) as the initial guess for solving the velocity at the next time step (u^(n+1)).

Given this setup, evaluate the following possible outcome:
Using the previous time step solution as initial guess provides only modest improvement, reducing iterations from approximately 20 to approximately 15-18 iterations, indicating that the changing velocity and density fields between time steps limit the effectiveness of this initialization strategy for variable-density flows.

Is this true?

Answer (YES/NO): NO